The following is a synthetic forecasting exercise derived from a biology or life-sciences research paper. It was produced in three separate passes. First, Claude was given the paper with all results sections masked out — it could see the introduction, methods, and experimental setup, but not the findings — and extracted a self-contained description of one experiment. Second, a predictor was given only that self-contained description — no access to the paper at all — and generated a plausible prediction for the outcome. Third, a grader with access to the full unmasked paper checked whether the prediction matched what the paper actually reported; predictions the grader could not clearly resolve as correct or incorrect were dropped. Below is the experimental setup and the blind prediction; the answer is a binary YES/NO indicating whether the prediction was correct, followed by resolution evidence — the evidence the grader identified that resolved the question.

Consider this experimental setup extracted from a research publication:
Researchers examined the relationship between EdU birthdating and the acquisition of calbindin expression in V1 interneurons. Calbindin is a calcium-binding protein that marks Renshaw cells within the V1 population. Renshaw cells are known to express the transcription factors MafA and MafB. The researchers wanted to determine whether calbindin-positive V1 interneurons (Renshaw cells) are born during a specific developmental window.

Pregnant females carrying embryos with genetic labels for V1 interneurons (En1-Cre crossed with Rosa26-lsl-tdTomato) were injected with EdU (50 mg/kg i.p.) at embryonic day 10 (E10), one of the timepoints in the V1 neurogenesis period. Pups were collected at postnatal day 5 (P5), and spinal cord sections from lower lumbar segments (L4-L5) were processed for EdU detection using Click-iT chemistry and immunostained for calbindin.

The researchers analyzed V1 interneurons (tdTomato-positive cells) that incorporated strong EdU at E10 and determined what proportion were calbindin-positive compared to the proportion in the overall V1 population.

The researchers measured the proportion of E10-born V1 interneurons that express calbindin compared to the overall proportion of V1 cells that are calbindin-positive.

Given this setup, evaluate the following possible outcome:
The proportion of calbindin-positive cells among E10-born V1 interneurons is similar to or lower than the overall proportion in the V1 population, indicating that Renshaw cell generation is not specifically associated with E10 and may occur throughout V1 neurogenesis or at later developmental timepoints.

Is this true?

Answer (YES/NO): NO